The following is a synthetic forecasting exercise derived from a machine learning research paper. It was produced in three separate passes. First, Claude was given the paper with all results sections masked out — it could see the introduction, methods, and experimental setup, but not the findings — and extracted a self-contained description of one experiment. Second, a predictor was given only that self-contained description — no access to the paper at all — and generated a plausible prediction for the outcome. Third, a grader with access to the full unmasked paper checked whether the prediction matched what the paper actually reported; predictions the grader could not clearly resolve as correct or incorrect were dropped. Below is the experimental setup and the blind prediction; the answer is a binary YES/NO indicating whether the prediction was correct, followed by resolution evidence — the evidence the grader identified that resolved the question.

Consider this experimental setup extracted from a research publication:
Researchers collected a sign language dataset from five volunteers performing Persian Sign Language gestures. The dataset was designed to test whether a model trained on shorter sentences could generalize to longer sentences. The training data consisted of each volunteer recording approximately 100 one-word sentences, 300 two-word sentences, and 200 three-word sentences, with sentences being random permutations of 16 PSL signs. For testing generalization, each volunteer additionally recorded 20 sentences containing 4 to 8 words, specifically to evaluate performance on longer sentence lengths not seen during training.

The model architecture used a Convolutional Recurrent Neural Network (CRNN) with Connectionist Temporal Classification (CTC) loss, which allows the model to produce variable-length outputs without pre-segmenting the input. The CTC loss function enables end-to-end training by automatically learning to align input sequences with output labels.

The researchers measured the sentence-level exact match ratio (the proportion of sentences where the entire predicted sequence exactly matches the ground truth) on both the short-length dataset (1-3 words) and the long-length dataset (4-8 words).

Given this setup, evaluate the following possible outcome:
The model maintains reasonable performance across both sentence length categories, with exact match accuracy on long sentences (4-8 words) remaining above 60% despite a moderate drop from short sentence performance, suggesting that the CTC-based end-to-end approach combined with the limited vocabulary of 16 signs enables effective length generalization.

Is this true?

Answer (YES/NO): YES